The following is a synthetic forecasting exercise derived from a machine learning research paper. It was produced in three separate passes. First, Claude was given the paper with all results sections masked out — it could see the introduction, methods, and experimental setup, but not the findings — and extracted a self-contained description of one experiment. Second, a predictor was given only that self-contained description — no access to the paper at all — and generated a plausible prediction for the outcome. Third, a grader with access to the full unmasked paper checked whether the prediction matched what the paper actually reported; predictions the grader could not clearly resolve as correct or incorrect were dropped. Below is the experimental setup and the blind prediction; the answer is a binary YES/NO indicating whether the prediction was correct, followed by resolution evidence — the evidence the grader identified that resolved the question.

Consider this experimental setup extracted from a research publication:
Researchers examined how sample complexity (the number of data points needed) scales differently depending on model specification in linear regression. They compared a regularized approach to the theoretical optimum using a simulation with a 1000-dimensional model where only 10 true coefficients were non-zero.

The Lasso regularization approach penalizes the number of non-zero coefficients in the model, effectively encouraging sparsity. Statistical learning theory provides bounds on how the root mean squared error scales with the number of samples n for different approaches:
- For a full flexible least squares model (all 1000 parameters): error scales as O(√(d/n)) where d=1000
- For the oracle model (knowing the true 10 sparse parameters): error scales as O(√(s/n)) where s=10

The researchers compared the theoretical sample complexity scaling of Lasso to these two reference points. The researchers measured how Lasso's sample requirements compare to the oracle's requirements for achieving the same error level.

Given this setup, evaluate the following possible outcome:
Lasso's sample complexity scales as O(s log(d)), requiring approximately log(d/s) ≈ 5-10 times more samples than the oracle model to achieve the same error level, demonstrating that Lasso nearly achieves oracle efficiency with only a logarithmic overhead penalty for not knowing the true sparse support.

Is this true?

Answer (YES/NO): NO